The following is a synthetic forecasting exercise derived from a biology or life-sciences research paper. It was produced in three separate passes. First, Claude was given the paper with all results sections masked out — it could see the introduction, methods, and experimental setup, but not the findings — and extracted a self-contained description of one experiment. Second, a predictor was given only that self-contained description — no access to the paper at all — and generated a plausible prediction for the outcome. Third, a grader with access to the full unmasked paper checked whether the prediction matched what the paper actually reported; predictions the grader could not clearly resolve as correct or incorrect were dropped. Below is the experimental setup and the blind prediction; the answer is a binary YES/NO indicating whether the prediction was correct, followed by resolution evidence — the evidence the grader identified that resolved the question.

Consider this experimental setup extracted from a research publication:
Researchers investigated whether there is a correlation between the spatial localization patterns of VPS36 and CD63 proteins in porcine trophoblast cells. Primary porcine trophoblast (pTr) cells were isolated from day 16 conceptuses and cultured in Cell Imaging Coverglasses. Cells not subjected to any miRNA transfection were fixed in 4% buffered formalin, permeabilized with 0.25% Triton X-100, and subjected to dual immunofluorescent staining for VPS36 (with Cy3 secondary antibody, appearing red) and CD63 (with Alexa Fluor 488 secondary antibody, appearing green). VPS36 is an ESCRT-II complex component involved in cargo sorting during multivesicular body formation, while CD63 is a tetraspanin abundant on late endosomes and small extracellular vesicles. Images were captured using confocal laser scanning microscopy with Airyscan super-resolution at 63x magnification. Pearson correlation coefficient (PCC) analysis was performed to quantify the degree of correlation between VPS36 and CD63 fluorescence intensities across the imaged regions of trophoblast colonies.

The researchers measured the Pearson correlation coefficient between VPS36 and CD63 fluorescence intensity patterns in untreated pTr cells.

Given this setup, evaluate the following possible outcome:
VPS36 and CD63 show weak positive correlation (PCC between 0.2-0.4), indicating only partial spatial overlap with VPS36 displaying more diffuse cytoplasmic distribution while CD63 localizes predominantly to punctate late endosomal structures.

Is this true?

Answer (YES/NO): NO